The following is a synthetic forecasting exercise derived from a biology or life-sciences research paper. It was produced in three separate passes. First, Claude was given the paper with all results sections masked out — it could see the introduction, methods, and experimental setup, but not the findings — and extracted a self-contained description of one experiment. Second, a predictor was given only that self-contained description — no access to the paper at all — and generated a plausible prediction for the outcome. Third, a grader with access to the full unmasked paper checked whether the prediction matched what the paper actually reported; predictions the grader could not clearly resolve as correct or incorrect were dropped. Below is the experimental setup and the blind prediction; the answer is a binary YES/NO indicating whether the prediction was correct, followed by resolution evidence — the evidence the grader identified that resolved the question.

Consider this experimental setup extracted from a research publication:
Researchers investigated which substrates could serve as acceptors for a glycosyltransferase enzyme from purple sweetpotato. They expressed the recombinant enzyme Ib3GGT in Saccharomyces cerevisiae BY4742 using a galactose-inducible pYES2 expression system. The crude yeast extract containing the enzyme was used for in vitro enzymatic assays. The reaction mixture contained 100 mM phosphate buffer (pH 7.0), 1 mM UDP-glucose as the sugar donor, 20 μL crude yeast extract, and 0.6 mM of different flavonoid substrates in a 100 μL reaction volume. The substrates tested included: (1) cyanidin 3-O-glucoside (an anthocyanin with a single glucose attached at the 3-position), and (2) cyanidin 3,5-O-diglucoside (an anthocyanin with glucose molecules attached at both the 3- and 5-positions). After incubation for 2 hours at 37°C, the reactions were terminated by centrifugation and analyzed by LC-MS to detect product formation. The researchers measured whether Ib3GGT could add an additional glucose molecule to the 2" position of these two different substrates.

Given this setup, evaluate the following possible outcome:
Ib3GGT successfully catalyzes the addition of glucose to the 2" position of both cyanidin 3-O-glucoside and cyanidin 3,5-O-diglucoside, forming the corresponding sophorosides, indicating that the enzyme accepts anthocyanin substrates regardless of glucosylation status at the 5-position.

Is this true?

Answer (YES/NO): NO